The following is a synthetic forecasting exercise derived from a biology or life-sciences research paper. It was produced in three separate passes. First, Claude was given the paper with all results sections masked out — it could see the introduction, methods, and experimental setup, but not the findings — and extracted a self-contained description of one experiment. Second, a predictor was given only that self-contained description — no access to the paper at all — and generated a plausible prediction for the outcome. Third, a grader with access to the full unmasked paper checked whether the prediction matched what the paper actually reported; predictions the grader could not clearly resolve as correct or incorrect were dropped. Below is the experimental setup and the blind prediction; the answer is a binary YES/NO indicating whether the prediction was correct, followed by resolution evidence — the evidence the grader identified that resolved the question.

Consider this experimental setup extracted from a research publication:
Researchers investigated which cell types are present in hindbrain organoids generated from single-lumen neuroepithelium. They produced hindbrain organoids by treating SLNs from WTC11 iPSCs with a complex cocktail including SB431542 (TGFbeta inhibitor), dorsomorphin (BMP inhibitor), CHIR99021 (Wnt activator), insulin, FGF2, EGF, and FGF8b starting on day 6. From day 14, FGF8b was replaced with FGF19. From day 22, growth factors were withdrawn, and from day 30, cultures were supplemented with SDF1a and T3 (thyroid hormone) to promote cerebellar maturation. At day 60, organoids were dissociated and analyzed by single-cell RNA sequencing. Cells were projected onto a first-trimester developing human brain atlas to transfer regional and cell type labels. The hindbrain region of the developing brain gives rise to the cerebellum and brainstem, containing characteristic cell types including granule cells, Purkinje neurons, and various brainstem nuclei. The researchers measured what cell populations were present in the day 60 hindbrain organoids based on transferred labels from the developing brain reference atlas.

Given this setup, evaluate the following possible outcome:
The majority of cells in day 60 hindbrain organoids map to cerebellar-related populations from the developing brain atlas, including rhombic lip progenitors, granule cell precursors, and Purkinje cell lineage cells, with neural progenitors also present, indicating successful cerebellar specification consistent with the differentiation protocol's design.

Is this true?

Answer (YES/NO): NO